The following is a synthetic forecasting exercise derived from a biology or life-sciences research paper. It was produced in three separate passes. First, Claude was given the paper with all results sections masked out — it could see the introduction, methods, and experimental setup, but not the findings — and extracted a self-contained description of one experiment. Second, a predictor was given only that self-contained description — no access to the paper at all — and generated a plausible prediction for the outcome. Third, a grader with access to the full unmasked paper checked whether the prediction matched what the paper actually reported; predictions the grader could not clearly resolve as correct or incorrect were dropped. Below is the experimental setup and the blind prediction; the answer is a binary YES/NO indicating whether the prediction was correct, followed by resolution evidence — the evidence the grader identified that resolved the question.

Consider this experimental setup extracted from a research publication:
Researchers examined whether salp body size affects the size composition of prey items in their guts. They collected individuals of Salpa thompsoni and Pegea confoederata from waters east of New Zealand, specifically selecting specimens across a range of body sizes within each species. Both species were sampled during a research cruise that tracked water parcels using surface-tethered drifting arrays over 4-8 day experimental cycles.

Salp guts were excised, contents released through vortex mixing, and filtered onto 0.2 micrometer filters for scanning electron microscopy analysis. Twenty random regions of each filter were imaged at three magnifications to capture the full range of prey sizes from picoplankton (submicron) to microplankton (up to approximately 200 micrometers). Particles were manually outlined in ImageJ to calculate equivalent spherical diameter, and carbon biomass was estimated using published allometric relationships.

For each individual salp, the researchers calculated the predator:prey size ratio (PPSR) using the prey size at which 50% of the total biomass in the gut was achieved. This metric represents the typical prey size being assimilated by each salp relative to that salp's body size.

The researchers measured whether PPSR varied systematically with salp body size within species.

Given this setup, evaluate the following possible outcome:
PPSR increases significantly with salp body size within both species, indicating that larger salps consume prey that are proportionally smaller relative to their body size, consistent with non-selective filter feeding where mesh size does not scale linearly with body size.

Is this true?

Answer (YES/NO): YES